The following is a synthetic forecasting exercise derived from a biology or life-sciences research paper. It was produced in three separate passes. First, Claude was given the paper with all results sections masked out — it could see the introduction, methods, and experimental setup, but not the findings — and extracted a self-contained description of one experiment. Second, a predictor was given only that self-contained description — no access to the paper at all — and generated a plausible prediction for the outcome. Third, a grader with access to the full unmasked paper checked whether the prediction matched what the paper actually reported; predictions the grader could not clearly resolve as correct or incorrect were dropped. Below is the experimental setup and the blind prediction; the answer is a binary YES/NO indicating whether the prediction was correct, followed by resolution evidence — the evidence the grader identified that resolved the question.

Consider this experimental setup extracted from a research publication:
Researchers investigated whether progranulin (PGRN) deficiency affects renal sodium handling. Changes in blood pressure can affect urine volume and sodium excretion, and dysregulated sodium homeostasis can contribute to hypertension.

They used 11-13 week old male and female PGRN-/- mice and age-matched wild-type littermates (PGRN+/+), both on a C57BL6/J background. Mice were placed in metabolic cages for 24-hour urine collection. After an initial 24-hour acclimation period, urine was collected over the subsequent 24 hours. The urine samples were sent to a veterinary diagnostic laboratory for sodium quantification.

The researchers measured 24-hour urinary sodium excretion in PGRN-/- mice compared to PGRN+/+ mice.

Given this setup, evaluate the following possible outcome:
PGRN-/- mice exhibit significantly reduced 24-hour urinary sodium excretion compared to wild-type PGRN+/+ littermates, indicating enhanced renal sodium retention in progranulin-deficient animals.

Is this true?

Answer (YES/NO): NO